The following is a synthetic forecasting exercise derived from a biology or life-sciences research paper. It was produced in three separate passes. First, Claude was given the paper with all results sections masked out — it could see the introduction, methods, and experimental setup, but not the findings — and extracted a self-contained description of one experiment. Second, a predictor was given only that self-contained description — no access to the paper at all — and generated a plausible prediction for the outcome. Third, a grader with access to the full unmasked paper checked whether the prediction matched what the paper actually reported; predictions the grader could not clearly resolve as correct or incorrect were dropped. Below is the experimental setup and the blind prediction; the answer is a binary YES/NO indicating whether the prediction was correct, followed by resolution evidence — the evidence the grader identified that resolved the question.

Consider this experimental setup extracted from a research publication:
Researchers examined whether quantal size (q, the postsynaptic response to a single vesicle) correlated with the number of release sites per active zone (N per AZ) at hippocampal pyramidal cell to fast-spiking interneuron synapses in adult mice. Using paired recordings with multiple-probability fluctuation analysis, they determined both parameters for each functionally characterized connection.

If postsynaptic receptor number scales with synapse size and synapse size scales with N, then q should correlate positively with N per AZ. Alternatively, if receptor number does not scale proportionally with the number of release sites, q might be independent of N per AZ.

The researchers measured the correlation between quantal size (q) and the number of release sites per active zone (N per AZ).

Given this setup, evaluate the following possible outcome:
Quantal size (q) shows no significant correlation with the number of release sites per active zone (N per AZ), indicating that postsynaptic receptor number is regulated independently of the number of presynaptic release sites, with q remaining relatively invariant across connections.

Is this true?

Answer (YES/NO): YES